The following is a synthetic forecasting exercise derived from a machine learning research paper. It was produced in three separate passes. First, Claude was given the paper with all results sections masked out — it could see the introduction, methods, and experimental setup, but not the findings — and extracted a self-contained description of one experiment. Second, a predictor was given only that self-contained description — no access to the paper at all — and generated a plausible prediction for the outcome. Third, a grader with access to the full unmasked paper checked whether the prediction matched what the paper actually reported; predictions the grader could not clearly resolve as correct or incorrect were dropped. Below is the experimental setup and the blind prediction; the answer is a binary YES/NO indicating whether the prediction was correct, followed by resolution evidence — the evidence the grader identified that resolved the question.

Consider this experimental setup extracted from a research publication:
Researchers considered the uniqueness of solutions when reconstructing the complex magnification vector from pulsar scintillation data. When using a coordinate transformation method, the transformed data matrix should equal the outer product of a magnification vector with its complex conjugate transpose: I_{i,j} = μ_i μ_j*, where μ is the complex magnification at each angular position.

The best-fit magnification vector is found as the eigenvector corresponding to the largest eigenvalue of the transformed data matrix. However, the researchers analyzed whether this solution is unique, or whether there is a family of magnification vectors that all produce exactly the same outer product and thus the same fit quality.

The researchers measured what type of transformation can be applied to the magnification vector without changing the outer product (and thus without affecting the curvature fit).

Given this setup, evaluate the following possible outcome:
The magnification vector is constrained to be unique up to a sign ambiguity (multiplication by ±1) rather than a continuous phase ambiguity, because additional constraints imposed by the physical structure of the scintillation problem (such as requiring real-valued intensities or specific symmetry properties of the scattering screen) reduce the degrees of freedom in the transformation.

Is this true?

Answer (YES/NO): NO